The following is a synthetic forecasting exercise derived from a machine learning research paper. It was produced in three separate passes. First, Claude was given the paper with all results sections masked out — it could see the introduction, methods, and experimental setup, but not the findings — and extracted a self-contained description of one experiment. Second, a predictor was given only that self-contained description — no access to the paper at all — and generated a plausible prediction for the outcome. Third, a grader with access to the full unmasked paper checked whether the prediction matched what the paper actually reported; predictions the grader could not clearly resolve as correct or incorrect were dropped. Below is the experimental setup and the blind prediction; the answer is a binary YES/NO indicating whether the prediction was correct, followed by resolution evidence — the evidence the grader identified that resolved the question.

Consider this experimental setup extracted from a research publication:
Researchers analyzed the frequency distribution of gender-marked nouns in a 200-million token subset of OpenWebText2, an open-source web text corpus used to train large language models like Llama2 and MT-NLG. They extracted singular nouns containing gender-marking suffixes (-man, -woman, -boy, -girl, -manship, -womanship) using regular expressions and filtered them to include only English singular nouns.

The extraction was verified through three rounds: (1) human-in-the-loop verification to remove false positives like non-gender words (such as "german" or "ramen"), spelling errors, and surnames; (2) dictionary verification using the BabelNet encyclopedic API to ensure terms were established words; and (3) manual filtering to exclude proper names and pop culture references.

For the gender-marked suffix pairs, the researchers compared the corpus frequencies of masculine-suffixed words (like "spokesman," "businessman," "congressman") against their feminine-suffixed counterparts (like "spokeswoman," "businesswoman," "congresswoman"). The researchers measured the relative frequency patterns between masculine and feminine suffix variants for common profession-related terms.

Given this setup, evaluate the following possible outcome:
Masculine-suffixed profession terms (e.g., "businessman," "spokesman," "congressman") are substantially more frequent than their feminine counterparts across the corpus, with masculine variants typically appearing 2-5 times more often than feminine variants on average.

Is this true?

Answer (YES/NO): NO